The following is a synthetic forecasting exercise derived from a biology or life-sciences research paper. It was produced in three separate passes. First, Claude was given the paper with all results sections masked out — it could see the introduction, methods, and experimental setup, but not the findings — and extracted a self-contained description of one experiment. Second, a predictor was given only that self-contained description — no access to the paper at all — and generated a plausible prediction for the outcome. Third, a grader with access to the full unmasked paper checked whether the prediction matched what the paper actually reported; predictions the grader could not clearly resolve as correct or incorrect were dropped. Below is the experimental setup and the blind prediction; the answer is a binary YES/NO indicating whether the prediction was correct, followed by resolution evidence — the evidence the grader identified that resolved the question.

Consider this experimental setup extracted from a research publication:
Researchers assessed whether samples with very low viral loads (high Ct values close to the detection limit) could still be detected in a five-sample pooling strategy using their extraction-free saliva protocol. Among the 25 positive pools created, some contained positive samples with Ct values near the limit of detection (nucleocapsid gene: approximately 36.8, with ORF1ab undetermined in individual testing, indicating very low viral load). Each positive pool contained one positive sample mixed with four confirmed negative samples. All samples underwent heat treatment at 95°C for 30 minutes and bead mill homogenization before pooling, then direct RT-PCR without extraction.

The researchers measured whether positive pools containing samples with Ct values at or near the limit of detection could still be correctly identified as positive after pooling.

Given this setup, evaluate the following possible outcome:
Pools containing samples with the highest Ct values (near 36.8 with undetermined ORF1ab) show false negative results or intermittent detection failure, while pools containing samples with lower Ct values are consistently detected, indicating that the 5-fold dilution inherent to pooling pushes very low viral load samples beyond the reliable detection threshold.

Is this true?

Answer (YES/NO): YES